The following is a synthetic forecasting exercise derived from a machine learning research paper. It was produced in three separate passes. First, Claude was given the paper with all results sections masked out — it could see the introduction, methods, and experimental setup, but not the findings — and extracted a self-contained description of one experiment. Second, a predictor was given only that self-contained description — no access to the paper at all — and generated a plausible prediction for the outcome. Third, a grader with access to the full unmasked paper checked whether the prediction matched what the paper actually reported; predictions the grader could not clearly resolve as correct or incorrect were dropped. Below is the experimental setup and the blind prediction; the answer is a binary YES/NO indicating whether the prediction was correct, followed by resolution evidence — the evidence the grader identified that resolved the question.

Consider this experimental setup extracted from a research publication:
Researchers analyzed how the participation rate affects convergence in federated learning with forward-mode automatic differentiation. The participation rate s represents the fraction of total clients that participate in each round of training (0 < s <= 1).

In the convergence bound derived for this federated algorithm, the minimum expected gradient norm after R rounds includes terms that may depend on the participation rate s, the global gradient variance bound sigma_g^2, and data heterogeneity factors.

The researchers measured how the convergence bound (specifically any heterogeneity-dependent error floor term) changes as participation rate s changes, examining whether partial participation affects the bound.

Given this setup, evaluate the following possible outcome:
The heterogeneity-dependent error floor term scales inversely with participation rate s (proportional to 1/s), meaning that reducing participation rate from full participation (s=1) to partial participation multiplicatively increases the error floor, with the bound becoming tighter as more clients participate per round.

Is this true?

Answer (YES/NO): NO